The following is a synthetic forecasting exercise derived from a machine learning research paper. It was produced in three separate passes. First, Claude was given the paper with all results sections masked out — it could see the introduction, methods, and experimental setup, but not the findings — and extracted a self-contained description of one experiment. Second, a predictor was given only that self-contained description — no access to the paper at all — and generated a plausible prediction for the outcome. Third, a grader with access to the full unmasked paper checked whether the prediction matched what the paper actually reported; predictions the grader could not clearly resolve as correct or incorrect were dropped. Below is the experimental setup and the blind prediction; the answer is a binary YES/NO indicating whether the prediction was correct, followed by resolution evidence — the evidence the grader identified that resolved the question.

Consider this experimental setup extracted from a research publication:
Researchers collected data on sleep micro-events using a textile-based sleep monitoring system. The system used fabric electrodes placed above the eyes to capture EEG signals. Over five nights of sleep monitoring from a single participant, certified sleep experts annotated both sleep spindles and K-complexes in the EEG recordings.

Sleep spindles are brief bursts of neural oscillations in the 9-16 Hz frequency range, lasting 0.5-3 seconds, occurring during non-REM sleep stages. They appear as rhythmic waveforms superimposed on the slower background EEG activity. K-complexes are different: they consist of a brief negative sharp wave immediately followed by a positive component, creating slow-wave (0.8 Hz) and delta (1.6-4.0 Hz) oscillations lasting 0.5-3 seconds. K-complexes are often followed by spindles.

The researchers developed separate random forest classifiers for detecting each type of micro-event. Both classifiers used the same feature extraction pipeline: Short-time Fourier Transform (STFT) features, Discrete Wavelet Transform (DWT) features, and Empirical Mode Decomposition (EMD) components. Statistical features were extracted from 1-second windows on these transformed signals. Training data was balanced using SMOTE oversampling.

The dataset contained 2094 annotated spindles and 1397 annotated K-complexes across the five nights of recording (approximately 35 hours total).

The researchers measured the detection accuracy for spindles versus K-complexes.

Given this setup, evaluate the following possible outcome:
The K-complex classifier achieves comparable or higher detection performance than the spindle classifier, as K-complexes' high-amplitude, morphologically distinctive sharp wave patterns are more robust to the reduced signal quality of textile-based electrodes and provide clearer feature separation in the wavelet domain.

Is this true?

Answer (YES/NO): YES